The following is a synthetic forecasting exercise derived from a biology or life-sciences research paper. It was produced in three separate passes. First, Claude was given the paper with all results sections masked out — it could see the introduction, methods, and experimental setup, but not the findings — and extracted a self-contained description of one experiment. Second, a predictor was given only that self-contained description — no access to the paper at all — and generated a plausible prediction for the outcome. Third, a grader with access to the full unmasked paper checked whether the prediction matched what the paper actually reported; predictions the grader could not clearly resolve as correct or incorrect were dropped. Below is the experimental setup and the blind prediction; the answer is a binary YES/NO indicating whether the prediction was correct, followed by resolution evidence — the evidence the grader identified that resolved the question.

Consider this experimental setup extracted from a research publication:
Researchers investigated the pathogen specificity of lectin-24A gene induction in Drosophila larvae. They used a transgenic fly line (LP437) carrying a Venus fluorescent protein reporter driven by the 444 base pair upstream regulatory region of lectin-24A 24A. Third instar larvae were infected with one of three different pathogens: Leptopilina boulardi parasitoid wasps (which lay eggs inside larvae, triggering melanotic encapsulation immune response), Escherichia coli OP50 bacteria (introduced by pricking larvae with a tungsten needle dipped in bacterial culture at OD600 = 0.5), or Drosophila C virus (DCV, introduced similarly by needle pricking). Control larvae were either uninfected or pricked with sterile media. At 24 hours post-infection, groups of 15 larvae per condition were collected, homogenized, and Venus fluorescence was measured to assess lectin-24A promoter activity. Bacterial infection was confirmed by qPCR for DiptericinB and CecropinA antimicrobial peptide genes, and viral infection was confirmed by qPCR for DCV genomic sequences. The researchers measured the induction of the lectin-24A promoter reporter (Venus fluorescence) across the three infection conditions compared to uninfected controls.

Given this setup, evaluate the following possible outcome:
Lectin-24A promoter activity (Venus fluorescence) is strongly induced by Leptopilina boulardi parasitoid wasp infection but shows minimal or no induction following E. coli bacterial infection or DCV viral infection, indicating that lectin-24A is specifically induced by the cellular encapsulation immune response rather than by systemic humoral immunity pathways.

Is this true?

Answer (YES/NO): YES